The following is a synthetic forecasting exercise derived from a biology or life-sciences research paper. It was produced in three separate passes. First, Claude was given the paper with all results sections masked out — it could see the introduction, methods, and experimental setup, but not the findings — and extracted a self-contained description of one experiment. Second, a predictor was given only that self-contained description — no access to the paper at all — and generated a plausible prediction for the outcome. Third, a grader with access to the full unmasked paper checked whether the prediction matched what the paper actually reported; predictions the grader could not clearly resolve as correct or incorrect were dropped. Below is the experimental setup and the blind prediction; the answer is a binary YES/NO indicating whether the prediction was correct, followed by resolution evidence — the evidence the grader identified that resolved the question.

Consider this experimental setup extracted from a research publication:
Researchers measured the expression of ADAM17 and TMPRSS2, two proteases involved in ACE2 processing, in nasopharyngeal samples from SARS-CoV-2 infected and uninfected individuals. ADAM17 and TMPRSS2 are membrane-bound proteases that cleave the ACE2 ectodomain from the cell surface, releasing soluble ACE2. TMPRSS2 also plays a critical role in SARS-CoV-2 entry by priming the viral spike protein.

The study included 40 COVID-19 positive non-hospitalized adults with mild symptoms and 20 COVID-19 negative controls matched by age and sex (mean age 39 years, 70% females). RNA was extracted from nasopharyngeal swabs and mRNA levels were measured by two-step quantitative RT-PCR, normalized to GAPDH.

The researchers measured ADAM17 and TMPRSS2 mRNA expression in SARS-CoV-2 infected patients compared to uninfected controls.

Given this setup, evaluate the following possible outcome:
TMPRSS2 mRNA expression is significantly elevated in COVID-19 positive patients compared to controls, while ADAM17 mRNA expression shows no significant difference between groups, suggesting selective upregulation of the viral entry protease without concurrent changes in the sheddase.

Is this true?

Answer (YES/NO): NO